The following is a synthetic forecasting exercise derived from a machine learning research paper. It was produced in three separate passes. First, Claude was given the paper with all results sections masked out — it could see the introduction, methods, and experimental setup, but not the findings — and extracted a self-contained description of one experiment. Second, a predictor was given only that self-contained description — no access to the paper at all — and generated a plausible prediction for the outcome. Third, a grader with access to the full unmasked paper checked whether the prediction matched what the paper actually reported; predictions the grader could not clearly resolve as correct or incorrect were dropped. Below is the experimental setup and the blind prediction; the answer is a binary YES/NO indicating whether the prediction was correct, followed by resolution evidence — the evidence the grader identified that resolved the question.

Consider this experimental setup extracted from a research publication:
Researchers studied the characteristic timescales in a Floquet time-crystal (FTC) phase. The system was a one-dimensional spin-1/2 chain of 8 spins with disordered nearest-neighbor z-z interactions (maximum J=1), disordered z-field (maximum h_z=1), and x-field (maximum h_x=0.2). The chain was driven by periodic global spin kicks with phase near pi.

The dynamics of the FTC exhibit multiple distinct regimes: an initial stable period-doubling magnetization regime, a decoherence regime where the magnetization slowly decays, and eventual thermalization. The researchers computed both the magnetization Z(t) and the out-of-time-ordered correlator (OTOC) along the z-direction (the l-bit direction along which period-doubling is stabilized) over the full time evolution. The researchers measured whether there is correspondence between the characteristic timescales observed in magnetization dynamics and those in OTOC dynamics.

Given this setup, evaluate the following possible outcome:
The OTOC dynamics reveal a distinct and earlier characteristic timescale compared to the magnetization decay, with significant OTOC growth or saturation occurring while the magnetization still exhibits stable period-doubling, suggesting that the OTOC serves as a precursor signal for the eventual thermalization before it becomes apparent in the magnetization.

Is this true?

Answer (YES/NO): NO